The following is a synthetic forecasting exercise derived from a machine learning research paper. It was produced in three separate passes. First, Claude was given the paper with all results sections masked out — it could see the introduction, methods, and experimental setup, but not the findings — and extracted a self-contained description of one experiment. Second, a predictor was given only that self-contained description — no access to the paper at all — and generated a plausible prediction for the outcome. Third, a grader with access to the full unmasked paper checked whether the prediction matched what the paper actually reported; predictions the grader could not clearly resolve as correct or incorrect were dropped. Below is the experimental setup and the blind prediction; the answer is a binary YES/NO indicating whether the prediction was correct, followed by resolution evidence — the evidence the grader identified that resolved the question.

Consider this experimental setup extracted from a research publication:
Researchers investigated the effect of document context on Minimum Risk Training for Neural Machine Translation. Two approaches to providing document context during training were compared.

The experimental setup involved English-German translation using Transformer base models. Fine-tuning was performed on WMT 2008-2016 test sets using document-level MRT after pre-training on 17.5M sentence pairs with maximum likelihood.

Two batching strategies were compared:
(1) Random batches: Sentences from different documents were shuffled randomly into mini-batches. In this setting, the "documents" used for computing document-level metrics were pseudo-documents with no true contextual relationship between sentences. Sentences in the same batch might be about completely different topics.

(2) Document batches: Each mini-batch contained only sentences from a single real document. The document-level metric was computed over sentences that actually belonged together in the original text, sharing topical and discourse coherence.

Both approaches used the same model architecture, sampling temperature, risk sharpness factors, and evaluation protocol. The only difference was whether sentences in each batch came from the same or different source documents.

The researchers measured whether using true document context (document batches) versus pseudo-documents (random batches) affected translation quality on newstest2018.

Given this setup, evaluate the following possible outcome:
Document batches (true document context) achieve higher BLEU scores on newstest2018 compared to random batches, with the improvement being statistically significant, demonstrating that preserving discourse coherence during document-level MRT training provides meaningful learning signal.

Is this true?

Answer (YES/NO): NO